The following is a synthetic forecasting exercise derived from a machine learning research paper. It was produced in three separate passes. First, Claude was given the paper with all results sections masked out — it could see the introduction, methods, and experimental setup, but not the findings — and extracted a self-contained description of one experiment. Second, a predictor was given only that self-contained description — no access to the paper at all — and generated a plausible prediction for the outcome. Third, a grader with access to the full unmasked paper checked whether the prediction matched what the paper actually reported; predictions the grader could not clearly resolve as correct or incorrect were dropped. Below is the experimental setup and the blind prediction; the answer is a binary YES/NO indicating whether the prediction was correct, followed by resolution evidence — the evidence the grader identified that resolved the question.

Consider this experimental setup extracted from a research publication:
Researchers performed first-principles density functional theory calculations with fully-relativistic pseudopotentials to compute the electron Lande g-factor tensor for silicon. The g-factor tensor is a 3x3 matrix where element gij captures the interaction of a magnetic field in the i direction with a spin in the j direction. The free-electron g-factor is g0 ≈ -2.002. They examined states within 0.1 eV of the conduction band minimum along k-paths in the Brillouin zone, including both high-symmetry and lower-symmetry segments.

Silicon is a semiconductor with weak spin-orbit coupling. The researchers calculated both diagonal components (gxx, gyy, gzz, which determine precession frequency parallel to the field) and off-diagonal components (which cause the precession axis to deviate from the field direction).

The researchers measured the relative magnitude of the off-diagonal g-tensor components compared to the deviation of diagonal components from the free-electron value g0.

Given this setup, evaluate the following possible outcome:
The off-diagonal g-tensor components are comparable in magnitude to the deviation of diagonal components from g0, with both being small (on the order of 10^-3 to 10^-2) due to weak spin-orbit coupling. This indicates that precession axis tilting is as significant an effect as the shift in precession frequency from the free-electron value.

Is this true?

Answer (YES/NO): YES